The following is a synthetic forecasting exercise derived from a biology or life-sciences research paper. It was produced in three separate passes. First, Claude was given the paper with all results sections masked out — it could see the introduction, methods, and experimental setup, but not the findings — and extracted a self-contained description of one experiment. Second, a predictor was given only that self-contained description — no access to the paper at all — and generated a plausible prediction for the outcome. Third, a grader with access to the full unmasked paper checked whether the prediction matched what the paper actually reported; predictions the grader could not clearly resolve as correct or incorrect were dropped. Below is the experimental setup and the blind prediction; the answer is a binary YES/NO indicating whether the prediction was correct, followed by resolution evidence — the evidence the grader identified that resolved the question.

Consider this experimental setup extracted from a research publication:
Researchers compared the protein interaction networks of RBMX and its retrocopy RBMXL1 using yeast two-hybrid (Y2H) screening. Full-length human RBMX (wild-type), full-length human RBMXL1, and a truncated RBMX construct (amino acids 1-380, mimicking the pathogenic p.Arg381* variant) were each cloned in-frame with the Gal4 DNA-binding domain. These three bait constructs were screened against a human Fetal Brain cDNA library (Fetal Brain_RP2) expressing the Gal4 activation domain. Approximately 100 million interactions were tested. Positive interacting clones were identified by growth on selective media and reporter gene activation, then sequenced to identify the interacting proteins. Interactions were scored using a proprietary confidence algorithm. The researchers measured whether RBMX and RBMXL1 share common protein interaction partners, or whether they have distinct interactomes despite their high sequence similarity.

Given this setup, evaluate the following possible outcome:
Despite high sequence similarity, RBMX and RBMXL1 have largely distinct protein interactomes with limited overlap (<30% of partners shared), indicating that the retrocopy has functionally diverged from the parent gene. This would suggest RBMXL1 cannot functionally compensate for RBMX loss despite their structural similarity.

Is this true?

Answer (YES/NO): NO